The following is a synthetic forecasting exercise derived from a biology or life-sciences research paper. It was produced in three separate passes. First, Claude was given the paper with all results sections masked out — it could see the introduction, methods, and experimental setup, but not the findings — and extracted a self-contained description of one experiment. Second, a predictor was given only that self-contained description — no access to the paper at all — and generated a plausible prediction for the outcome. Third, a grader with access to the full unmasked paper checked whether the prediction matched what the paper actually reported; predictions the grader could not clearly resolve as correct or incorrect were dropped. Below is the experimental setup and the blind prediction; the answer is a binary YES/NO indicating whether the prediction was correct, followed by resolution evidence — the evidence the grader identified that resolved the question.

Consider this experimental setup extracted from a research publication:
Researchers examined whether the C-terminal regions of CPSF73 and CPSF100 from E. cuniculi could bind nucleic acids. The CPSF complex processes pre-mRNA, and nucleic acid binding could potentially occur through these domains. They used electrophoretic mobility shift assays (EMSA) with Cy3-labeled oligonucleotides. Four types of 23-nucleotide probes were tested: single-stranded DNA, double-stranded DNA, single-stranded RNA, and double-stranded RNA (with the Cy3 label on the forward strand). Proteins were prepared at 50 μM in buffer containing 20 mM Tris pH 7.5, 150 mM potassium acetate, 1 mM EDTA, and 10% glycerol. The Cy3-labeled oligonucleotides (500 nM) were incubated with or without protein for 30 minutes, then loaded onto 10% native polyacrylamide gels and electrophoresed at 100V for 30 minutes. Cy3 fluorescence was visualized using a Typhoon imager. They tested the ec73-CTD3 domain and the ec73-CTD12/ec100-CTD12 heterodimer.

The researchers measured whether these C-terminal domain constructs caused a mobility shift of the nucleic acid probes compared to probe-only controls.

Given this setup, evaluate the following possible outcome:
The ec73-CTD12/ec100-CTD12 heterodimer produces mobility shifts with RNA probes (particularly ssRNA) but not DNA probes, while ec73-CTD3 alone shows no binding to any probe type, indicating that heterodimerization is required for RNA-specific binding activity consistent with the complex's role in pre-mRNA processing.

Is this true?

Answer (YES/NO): NO